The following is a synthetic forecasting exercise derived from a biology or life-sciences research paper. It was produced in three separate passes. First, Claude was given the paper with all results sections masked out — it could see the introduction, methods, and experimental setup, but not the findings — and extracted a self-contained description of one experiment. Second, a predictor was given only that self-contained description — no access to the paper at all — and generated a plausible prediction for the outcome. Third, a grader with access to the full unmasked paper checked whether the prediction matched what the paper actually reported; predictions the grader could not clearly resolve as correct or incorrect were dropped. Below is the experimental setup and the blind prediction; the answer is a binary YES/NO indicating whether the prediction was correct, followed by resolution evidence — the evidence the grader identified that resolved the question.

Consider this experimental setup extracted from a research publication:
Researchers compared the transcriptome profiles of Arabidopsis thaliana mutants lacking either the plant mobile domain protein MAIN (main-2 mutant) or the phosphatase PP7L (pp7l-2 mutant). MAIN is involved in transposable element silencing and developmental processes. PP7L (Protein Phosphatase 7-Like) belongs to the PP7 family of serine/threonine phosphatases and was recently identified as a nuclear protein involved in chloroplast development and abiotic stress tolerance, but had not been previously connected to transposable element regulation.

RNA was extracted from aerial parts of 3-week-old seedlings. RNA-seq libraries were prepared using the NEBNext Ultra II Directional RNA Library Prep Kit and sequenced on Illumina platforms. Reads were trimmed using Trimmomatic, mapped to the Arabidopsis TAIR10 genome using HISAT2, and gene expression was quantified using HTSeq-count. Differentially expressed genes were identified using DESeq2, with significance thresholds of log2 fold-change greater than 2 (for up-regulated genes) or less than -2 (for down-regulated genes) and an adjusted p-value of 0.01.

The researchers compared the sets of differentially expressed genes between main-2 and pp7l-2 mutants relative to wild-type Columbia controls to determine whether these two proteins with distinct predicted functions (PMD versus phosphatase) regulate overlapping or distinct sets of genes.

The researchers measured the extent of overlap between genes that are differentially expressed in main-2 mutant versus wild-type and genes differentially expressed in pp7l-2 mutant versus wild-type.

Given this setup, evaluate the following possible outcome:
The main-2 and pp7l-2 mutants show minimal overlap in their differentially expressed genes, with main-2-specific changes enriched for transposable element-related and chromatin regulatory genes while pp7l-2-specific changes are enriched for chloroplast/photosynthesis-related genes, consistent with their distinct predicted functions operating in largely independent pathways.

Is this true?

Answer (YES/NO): NO